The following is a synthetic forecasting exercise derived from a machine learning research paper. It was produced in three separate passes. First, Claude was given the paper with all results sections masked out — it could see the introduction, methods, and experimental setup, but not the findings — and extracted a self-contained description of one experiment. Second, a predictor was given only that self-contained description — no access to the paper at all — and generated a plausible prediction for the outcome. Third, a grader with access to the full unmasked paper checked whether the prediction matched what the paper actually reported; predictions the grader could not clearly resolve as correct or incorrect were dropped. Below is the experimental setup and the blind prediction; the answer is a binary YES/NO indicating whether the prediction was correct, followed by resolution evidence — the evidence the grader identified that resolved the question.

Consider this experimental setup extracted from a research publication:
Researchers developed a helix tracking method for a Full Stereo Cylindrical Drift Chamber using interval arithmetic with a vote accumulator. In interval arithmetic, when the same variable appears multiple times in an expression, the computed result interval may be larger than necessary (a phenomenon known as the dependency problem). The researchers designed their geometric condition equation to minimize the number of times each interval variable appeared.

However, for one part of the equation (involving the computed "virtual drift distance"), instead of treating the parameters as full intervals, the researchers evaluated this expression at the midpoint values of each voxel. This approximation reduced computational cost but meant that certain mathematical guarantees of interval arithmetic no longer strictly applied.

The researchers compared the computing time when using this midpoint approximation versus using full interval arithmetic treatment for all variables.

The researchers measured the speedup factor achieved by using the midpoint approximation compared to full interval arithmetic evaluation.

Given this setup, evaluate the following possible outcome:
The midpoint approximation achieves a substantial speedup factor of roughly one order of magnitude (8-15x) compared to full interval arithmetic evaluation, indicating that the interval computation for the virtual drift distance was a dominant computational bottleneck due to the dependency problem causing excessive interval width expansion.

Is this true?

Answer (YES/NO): YES